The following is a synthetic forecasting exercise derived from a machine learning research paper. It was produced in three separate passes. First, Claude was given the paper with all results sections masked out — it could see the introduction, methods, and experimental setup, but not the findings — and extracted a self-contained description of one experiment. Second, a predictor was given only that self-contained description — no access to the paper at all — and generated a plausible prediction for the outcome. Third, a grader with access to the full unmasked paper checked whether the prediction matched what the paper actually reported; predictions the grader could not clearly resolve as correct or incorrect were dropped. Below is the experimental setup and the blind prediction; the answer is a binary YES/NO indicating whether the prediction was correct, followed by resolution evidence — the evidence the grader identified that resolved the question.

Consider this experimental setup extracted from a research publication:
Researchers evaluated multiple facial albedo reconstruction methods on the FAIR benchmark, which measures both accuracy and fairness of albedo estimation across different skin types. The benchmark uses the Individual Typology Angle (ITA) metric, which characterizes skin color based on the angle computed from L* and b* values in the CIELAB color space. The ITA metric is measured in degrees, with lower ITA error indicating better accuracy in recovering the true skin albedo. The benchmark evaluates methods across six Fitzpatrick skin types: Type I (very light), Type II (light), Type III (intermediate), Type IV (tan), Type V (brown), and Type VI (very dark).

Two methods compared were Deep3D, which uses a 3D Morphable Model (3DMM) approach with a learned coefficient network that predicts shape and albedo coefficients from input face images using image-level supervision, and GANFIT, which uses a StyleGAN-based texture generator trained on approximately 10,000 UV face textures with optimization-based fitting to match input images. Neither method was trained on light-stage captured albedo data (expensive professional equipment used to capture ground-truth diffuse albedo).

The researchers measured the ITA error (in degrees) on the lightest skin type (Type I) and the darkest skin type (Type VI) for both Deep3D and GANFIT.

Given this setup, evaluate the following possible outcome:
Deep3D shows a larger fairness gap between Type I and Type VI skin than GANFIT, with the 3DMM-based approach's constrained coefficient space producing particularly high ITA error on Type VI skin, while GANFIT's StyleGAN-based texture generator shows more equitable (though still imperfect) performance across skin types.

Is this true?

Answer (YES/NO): NO